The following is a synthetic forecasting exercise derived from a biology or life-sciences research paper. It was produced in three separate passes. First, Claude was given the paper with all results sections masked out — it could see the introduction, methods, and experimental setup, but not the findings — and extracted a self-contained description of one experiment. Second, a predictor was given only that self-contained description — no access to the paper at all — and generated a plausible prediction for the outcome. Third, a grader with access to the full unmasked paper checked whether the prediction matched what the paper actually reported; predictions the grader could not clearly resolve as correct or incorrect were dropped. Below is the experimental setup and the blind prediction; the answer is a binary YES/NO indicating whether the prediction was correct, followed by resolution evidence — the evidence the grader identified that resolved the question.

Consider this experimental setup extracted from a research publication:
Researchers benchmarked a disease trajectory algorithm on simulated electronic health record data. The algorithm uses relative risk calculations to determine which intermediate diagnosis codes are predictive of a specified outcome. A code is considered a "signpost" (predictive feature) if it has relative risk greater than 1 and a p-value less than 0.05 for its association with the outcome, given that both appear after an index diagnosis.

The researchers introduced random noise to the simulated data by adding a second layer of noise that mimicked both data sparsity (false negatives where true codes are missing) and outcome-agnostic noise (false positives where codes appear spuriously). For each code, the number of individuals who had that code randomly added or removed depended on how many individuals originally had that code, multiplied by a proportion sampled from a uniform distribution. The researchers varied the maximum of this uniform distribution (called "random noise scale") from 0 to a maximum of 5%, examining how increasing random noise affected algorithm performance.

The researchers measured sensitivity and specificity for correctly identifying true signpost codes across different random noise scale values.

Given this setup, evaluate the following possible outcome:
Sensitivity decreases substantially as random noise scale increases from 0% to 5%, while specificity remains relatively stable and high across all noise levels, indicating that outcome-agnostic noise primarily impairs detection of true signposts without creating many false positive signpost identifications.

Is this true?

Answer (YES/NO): NO